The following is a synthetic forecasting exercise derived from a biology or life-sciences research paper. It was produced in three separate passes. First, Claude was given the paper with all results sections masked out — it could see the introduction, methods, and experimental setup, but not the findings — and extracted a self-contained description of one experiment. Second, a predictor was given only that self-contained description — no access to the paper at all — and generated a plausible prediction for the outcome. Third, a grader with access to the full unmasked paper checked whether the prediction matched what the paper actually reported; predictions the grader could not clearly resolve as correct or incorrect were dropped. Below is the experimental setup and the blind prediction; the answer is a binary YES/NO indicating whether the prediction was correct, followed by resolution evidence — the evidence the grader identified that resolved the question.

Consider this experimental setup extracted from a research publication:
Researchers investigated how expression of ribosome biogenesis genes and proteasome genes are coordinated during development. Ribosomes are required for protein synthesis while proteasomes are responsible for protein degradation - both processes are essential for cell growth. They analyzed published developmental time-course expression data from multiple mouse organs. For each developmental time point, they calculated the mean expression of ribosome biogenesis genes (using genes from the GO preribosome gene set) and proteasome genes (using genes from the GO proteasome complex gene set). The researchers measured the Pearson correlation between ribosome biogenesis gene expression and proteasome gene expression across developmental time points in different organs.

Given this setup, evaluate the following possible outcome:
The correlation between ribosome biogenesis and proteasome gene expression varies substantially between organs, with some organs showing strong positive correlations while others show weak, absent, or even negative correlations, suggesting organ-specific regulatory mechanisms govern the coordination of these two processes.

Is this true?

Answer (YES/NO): NO